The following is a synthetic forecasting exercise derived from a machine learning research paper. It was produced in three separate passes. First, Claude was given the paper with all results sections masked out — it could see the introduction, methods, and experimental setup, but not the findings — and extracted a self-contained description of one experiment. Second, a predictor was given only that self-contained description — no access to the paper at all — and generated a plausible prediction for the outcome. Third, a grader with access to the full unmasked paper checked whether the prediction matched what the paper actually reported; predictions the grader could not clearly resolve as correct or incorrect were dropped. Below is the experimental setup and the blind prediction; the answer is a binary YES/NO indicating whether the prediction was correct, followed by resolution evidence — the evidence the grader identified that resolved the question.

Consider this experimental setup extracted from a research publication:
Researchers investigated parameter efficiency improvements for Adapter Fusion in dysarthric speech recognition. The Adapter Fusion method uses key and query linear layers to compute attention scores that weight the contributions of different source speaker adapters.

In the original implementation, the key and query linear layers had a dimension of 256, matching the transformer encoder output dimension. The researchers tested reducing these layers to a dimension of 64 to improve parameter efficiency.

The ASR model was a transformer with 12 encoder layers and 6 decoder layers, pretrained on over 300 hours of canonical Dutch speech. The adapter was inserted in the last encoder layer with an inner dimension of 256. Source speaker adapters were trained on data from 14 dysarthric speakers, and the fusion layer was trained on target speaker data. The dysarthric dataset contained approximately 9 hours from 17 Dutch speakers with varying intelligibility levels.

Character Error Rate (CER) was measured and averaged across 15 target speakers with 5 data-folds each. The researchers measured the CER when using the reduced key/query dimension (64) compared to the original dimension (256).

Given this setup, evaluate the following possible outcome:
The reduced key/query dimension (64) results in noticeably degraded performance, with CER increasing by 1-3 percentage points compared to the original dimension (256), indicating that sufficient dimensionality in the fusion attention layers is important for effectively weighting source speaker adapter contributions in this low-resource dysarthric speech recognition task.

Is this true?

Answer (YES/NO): NO